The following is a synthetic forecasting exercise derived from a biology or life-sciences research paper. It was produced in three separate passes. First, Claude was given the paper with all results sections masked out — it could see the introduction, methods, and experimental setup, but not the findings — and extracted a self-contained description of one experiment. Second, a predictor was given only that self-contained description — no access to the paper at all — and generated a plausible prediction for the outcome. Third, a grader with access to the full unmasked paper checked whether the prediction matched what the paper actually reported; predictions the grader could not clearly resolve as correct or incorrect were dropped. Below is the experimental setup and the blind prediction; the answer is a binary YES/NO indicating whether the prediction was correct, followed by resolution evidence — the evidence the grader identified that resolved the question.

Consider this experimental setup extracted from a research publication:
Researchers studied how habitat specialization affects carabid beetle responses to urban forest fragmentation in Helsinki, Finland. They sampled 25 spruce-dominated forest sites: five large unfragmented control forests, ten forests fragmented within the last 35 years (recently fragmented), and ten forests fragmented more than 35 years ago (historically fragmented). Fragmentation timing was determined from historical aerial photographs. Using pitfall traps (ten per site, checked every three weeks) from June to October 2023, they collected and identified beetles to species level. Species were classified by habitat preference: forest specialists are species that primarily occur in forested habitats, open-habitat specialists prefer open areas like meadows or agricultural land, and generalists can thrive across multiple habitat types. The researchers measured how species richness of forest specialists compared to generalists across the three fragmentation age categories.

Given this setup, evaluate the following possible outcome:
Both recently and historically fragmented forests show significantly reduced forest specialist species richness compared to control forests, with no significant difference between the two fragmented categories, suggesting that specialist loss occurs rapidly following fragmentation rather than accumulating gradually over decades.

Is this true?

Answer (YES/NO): NO